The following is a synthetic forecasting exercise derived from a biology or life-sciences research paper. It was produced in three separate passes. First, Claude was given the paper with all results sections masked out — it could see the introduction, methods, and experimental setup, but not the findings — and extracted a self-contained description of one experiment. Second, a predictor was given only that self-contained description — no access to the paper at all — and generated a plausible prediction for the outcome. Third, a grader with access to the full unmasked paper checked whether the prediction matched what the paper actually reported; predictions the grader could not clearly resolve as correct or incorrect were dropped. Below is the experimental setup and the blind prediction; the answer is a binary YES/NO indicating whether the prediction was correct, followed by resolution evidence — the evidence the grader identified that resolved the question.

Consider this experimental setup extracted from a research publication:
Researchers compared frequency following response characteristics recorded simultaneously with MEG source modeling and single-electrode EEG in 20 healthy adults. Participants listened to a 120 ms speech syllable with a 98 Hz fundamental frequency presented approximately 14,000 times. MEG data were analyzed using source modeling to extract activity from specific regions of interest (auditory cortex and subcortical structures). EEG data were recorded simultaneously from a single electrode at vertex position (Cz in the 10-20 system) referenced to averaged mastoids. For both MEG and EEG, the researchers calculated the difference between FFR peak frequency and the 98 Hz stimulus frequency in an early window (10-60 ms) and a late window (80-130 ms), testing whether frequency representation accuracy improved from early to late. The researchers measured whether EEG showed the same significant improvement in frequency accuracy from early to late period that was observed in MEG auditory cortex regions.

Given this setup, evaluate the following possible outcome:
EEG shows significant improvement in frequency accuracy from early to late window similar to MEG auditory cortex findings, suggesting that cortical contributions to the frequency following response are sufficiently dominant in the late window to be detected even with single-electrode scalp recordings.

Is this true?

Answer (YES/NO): NO